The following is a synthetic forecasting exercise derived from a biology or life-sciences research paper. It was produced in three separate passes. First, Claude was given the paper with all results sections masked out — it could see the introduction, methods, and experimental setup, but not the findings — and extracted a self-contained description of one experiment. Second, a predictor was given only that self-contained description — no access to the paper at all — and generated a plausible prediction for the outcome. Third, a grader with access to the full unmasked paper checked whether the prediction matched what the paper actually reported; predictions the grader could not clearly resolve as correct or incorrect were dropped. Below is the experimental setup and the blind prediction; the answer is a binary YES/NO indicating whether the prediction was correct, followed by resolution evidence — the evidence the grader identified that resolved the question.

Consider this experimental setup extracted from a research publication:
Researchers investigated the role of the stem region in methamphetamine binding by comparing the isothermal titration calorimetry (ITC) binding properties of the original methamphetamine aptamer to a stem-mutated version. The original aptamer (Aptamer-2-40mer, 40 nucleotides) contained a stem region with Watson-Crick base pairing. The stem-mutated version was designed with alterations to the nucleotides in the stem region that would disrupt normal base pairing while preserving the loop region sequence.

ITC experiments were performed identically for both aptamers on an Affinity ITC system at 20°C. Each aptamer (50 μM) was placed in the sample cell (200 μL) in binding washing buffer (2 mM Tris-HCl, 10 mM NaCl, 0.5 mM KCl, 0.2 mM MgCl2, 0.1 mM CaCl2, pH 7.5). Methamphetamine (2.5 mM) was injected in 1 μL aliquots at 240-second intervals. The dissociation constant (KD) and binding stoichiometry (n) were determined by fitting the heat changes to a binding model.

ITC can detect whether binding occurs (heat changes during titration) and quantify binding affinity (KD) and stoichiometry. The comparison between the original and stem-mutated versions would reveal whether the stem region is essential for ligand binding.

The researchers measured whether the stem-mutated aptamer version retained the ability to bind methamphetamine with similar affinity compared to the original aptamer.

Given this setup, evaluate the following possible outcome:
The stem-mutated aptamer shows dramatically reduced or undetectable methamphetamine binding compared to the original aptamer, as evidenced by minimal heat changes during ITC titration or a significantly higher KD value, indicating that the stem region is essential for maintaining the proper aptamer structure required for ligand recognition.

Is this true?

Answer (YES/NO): YES